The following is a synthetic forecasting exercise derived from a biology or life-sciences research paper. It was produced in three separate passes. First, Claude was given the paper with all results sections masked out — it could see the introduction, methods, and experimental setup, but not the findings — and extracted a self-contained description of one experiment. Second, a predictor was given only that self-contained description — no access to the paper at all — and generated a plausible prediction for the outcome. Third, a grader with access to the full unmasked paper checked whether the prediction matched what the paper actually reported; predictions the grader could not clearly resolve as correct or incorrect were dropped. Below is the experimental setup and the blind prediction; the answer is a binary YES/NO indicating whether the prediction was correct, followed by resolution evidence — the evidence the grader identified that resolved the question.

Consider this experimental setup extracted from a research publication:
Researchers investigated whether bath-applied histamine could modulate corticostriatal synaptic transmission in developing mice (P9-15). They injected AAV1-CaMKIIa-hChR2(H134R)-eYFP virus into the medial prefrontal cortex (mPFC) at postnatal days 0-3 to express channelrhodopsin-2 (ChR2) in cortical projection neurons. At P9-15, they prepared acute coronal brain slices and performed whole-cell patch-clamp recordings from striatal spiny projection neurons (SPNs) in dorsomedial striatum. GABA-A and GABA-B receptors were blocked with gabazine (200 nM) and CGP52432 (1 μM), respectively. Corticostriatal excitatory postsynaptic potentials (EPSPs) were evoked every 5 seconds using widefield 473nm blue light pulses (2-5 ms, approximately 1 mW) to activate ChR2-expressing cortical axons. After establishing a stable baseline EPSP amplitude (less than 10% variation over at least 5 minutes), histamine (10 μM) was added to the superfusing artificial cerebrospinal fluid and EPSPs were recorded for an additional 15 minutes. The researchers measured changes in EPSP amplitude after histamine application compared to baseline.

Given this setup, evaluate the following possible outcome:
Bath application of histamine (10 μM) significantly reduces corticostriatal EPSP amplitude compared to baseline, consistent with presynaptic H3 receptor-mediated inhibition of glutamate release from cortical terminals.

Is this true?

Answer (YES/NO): YES